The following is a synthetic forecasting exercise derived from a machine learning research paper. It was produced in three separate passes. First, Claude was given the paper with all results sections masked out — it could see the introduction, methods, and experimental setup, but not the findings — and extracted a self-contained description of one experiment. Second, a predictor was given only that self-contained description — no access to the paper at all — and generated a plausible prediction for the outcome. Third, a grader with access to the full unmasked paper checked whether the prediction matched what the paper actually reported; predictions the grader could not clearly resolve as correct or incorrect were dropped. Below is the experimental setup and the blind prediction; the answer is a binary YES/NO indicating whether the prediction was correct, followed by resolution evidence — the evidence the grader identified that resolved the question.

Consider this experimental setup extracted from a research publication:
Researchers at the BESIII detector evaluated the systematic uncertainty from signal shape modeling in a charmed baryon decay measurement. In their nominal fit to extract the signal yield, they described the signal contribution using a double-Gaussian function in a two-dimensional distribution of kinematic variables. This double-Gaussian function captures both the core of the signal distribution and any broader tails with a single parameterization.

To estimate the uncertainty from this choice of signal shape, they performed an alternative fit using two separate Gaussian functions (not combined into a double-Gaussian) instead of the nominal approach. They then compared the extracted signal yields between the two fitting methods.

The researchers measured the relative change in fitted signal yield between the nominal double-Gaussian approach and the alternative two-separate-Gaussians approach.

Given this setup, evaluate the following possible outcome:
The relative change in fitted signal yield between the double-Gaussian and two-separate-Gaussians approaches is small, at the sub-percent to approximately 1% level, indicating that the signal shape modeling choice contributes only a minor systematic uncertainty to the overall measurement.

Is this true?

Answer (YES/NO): YES